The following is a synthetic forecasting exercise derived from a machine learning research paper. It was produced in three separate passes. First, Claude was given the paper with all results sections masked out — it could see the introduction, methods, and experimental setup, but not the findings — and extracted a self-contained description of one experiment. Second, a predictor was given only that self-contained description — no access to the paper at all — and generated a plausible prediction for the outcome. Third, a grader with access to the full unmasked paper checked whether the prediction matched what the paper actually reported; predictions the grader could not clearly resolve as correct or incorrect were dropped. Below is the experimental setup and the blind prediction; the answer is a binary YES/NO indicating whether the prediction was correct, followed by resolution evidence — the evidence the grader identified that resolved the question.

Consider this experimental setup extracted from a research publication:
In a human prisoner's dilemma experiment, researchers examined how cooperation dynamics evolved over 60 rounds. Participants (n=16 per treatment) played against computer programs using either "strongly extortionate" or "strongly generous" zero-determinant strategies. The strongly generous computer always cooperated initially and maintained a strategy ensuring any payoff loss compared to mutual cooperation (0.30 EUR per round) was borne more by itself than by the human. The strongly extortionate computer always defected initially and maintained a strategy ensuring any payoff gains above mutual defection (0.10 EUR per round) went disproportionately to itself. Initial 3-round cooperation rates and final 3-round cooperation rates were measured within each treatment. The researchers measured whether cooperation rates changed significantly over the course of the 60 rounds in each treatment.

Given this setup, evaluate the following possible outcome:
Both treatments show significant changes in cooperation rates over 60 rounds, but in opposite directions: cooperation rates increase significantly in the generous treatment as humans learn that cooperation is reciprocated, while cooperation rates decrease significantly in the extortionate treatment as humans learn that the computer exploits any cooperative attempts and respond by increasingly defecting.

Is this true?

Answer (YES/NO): NO